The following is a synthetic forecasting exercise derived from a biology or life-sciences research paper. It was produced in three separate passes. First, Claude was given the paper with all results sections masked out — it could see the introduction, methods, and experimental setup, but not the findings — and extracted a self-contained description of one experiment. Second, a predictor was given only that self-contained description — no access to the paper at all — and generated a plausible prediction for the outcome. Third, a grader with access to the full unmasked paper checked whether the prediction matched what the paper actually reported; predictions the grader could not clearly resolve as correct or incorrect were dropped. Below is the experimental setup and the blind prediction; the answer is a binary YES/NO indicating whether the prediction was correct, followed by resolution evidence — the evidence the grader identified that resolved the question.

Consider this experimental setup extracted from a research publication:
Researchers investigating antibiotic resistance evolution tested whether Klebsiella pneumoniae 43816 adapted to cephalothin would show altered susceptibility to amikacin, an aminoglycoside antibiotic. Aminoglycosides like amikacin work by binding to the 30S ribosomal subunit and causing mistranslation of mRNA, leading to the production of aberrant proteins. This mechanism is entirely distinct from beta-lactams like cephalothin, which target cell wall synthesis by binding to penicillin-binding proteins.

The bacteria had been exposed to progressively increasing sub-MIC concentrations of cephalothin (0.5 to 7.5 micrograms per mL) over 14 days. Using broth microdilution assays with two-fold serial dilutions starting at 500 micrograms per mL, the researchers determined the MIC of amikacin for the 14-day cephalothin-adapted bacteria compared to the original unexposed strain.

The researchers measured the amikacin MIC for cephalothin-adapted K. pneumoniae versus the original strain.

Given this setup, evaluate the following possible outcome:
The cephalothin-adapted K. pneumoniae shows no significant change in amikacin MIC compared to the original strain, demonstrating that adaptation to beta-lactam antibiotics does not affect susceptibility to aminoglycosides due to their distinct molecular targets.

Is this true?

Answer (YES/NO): YES